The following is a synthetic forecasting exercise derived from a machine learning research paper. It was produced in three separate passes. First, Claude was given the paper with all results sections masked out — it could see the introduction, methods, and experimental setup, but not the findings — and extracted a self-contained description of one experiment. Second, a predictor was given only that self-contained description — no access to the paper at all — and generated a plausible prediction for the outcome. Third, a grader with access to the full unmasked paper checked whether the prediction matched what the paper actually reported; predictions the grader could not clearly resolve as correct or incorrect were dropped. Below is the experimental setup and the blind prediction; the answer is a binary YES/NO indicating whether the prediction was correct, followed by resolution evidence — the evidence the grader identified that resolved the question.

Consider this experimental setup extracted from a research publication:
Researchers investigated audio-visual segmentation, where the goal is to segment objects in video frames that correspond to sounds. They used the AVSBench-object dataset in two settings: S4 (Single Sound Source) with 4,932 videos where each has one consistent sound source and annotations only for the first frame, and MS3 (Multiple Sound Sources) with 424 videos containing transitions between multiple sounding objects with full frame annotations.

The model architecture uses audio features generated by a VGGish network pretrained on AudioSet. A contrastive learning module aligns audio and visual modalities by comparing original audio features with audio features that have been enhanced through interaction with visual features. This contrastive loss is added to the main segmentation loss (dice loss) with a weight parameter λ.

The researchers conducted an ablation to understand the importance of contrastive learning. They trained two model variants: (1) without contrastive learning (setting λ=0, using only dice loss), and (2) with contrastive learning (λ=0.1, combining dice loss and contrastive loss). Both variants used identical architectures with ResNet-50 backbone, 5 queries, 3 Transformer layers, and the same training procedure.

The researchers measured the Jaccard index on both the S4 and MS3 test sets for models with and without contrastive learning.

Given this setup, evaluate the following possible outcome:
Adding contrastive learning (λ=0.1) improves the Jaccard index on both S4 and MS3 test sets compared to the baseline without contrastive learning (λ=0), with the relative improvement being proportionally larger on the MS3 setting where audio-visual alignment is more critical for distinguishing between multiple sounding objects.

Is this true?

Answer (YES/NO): YES